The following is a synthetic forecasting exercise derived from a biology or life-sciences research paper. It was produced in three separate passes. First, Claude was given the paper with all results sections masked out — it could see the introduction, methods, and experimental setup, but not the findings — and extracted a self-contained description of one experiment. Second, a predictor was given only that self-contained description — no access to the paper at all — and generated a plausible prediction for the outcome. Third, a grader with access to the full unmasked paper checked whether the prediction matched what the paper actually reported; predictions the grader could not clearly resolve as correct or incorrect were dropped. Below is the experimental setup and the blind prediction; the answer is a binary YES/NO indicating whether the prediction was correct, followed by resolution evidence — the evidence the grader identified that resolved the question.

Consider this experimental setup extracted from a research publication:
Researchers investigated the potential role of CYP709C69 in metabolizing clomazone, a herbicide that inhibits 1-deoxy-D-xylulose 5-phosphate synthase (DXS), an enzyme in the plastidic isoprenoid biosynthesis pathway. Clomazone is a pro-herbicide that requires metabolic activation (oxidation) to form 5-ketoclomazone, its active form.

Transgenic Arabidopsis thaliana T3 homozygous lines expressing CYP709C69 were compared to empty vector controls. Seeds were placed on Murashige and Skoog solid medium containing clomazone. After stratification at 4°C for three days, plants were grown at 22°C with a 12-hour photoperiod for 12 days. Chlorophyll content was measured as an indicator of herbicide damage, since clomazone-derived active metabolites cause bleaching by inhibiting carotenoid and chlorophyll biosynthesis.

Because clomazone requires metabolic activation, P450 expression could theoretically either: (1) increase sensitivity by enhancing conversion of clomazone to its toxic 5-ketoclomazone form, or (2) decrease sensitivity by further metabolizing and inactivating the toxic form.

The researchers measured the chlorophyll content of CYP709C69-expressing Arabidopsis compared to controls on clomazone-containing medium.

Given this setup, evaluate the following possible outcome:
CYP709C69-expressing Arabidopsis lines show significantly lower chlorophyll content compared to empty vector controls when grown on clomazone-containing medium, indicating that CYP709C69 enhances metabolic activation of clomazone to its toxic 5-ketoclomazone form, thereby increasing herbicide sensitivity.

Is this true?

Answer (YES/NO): YES